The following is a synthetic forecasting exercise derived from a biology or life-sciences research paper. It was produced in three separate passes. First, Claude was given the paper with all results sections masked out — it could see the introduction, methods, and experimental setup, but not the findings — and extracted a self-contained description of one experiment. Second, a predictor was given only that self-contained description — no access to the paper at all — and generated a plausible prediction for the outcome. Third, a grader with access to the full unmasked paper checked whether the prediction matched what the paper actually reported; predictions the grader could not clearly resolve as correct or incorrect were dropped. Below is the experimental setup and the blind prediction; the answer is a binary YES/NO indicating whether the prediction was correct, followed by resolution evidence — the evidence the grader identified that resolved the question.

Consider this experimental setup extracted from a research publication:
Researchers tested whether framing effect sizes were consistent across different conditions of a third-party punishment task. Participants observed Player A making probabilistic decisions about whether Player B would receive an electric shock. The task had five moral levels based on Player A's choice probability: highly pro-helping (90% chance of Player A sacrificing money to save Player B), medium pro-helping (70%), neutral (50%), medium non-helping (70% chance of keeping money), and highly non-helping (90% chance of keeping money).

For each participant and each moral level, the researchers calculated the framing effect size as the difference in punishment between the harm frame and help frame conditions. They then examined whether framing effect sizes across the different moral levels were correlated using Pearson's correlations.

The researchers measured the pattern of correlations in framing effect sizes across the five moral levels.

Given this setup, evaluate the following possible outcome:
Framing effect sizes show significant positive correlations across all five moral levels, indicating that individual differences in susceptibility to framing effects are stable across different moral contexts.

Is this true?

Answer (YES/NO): NO